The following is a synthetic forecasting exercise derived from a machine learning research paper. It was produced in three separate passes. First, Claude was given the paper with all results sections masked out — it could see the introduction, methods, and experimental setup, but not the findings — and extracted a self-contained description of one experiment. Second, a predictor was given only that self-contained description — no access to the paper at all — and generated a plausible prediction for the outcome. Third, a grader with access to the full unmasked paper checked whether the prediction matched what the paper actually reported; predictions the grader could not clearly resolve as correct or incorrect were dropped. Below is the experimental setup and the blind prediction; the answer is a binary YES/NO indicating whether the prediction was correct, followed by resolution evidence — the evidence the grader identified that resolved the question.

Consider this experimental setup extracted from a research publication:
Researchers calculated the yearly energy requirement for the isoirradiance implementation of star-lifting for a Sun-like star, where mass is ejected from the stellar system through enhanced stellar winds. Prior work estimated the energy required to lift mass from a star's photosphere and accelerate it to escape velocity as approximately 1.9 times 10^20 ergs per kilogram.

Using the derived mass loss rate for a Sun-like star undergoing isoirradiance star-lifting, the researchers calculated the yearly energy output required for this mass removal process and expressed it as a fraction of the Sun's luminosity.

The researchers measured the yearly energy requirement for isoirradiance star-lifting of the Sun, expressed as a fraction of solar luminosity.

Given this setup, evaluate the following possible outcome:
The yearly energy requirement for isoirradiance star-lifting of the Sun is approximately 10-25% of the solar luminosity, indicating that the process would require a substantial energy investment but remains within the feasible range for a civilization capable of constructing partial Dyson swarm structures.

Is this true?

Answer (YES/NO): NO